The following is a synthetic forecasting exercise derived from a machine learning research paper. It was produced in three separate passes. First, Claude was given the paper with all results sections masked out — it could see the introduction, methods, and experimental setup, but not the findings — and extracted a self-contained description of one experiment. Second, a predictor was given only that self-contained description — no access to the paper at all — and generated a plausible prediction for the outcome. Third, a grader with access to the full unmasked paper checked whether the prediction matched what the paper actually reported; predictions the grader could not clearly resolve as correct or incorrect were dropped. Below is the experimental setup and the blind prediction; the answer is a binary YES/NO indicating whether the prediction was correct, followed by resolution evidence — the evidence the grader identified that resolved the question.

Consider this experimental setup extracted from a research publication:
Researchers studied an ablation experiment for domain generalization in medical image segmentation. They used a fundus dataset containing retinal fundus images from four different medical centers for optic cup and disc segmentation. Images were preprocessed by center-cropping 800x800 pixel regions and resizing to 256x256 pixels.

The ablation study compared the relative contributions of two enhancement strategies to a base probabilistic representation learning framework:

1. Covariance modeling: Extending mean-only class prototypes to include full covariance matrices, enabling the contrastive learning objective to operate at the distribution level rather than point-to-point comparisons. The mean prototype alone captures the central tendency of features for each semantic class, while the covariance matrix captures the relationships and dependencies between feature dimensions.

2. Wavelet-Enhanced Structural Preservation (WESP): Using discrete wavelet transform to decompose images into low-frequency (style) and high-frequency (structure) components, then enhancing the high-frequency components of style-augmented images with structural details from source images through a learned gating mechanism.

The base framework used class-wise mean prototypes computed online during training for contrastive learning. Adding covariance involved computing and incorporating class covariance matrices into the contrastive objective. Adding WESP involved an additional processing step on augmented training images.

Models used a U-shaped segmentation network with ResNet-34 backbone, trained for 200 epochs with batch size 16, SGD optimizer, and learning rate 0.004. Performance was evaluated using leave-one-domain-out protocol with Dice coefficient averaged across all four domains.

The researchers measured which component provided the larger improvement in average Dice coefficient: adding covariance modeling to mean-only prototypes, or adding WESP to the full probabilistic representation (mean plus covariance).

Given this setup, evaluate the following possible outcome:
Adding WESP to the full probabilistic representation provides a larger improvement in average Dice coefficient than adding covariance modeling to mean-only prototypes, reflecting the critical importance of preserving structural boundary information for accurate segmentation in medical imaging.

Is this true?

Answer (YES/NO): NO